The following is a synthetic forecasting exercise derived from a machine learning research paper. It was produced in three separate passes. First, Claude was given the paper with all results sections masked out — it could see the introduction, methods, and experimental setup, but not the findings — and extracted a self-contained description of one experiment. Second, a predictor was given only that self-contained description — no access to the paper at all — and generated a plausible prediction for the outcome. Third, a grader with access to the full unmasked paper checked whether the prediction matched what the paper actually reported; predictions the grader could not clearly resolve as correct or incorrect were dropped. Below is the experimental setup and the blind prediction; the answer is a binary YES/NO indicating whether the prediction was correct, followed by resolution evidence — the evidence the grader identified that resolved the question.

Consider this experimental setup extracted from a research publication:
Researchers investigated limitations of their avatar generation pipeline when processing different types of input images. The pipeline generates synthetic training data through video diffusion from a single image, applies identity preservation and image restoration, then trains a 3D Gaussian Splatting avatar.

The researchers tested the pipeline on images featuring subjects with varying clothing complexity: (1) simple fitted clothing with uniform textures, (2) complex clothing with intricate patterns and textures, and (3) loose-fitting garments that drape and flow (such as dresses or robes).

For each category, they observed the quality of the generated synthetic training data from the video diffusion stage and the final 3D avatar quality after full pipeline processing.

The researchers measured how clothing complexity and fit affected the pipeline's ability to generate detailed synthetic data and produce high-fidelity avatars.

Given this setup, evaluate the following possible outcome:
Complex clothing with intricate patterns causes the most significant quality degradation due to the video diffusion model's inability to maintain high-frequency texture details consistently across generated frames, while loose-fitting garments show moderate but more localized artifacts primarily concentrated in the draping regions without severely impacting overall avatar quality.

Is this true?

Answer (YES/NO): NO